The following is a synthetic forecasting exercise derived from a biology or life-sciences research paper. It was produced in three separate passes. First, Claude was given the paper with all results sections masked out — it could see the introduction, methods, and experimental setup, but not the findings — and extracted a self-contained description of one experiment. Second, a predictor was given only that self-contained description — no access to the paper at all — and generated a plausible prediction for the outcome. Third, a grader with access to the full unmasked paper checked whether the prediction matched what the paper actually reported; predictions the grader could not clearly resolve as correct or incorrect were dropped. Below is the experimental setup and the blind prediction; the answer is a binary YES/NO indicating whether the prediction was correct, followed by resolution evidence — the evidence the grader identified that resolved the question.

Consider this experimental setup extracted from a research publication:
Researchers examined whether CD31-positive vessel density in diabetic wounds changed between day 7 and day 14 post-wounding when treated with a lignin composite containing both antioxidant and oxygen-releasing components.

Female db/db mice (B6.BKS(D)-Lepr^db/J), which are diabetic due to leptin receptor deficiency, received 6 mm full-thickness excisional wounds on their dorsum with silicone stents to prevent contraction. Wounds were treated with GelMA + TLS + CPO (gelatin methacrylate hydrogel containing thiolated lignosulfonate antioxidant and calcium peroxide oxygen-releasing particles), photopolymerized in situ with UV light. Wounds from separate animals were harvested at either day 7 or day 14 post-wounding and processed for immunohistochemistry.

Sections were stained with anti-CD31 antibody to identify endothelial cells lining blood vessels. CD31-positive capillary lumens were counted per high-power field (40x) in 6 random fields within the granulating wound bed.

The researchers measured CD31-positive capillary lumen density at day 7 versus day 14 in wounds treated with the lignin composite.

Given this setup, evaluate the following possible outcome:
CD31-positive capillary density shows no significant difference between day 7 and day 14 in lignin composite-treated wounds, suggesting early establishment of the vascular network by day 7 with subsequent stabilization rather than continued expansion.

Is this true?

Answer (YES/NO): NO